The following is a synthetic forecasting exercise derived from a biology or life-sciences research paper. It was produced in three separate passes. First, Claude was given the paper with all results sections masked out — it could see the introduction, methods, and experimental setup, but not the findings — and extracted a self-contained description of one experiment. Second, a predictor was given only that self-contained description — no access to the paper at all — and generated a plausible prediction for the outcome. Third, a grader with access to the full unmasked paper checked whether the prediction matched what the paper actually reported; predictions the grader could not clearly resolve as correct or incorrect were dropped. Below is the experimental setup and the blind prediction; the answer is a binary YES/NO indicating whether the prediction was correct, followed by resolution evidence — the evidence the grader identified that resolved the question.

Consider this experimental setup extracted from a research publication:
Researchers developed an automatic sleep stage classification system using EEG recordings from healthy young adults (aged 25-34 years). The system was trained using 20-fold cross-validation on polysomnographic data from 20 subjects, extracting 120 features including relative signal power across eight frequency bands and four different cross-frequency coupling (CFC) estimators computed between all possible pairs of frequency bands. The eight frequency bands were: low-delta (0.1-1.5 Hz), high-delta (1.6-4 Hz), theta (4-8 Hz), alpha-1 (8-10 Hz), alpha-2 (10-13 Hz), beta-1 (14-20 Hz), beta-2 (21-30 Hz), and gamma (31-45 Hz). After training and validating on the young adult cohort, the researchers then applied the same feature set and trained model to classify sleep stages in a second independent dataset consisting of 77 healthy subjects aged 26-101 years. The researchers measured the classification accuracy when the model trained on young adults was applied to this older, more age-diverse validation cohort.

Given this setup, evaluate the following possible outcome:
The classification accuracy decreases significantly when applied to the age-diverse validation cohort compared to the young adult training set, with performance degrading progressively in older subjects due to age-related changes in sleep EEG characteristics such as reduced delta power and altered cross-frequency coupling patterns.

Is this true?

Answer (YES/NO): NO